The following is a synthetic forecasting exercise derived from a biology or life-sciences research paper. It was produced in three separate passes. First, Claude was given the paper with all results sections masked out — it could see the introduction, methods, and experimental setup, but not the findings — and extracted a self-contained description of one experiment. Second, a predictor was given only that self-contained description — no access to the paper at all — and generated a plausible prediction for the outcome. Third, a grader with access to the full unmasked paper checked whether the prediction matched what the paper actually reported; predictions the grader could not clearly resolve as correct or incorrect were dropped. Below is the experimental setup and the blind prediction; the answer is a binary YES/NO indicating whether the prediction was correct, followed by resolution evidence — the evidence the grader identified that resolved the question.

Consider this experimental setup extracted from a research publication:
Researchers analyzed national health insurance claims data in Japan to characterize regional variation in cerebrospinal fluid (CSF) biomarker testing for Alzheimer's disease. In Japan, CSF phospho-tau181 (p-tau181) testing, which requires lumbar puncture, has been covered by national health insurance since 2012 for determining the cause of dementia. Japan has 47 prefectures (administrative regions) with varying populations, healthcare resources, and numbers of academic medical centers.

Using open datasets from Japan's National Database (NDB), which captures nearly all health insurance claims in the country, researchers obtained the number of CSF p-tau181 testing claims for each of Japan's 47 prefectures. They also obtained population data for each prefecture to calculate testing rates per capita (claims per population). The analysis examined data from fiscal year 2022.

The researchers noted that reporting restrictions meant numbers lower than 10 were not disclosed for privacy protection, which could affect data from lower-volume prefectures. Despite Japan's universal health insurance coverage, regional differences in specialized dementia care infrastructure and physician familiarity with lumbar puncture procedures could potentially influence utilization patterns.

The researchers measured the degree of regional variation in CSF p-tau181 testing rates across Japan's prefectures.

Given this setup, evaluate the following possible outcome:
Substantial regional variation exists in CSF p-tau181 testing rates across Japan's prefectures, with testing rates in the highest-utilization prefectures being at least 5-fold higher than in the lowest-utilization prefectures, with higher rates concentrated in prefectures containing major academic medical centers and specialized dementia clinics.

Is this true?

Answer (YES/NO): YES